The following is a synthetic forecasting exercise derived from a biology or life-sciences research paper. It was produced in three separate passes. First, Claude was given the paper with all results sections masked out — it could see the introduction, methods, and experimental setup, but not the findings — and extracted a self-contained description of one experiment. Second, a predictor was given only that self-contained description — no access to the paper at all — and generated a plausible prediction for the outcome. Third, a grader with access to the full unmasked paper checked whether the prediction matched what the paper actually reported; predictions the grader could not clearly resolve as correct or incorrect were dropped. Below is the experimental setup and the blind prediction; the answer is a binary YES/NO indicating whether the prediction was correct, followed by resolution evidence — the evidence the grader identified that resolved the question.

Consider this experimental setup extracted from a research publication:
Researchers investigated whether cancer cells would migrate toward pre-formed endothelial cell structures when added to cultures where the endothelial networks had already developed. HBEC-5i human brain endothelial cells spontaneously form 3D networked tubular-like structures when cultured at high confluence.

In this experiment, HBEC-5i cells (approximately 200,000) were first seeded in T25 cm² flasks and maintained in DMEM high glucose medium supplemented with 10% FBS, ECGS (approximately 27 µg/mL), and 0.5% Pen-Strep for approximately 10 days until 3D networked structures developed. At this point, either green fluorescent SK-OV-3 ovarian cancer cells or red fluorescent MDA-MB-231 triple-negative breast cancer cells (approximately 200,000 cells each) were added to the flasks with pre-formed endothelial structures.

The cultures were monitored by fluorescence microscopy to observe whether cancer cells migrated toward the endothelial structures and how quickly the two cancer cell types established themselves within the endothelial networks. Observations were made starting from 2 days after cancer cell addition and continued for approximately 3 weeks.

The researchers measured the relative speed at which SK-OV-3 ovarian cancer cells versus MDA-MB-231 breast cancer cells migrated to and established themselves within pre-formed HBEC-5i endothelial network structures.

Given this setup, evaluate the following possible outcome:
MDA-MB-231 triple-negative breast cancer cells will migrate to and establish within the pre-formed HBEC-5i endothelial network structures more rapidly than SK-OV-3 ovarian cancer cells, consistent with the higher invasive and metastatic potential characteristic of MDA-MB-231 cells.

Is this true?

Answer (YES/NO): NO